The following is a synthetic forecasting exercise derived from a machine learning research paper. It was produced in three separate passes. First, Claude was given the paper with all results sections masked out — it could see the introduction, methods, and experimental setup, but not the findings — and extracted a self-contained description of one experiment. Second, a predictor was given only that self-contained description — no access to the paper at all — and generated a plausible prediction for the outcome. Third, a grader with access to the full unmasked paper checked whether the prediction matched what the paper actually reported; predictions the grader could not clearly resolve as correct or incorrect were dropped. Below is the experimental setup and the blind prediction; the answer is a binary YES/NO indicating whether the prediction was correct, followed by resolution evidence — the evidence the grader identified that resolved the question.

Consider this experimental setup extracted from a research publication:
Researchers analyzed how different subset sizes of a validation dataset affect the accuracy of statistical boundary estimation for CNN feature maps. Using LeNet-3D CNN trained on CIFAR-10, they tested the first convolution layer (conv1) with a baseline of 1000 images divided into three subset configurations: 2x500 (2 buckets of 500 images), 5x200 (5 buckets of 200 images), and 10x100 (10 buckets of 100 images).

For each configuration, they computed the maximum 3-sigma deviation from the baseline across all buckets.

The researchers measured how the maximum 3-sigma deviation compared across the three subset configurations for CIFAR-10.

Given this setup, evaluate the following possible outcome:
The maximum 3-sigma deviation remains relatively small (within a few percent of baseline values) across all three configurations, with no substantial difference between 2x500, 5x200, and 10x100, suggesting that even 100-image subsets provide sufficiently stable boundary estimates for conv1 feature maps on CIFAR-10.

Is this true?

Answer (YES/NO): NO